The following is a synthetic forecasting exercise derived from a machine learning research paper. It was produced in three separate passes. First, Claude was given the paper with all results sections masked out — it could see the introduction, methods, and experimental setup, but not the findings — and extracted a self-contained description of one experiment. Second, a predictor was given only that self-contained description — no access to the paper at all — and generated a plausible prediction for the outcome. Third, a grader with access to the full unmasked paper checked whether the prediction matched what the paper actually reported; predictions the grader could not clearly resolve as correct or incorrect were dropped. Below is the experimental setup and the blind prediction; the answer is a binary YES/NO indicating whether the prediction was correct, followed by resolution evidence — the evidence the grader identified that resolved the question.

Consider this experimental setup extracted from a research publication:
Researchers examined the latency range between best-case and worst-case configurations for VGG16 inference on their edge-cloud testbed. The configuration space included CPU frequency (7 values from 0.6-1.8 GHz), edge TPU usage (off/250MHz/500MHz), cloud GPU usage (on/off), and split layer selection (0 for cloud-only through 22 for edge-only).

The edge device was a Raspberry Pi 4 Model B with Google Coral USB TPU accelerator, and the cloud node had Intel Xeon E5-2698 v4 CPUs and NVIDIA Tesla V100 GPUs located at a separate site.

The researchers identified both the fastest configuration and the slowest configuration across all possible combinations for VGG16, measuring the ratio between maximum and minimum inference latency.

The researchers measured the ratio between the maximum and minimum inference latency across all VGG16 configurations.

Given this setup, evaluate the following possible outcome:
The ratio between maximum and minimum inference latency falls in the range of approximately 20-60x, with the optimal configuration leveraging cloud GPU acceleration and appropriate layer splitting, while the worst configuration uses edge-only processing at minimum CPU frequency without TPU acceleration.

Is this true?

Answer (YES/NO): NO